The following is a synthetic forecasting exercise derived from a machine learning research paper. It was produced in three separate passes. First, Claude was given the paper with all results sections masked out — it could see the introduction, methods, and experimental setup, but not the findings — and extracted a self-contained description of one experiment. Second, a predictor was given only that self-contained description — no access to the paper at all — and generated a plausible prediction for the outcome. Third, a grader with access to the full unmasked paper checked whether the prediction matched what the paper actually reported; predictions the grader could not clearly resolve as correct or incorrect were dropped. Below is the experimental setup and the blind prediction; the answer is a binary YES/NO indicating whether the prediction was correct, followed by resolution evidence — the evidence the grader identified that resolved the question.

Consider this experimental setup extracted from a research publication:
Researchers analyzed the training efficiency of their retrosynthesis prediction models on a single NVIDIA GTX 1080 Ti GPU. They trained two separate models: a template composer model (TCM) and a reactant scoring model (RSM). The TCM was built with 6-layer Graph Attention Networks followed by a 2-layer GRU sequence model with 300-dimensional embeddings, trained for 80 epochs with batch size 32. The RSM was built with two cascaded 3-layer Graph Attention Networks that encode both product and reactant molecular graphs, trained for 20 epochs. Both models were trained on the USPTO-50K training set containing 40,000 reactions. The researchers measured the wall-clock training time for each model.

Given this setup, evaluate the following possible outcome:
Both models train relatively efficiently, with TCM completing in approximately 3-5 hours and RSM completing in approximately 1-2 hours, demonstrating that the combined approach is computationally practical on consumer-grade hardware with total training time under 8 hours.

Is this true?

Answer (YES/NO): NO